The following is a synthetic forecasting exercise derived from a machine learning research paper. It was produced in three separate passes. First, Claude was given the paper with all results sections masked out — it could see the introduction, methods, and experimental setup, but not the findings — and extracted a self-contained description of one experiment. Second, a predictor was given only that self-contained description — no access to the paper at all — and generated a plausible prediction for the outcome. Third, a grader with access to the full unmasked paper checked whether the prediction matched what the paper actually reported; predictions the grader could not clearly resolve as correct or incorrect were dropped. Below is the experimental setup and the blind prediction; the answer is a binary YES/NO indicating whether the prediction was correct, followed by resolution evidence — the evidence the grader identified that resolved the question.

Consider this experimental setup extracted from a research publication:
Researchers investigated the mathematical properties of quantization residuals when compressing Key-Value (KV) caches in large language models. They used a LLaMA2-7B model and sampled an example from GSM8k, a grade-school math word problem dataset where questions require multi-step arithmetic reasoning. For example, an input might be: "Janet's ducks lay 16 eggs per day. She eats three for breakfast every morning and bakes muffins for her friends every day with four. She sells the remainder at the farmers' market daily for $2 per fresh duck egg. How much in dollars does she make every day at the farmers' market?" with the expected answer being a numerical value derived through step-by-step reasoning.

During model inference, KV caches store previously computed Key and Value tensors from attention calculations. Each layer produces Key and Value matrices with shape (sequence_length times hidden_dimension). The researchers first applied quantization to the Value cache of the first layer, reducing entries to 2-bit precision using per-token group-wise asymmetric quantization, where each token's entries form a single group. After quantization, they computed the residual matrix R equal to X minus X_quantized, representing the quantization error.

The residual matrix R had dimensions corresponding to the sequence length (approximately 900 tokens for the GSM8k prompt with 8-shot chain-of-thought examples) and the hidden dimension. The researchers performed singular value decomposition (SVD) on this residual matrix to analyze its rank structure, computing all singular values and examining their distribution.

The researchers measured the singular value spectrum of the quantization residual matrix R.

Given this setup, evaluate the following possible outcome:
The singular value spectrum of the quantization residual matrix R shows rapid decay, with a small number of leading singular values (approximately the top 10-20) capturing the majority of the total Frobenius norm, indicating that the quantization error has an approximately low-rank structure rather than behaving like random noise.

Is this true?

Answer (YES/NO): YES